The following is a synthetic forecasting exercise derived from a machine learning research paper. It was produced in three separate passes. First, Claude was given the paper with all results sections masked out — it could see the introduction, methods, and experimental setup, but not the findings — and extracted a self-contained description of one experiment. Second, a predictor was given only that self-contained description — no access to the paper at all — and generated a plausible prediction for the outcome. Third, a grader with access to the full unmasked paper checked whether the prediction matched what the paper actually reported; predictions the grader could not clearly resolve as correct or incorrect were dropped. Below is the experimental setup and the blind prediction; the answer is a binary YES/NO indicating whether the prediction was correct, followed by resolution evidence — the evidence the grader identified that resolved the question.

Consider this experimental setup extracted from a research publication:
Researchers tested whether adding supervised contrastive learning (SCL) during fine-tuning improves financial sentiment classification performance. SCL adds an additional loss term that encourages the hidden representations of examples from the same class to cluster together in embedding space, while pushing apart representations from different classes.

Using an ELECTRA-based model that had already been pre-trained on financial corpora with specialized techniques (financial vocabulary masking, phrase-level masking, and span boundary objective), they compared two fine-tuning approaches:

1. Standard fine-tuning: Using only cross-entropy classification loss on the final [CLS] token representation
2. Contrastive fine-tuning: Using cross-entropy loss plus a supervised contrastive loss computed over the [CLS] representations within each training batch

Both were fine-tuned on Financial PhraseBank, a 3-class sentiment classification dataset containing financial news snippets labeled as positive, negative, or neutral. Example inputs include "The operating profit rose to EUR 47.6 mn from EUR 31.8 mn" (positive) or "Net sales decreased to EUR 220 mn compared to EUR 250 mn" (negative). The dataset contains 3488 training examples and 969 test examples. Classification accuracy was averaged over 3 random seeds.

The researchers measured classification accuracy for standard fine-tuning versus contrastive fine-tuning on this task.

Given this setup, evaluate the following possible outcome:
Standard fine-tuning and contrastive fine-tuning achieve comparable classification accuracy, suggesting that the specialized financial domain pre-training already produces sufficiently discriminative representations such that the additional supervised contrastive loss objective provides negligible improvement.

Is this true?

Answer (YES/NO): YES